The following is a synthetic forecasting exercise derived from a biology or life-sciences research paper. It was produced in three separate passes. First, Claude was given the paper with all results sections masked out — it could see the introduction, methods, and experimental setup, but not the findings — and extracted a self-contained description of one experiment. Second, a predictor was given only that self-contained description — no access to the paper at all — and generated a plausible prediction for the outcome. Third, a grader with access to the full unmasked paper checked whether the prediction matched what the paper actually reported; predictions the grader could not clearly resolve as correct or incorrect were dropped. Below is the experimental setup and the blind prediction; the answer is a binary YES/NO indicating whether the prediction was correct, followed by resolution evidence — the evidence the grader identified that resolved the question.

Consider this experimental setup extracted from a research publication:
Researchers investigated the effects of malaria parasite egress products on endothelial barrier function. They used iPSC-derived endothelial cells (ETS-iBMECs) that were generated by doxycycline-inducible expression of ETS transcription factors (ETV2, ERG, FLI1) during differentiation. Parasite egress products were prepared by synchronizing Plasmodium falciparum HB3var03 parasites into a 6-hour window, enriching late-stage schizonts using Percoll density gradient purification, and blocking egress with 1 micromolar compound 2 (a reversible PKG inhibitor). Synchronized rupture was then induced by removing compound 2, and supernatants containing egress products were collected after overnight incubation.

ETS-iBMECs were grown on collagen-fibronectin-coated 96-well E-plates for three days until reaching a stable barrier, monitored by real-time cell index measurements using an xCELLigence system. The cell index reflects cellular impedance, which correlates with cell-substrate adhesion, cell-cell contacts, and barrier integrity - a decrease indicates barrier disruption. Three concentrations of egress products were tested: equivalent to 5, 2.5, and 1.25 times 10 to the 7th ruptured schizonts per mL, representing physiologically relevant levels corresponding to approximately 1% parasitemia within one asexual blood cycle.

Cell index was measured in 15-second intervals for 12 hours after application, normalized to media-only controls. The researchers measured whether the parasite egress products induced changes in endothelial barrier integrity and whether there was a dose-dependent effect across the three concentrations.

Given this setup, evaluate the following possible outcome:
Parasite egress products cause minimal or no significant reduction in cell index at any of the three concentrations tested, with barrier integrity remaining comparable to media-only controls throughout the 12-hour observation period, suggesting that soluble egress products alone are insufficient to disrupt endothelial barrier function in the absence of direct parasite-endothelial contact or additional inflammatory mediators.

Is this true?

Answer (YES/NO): NO